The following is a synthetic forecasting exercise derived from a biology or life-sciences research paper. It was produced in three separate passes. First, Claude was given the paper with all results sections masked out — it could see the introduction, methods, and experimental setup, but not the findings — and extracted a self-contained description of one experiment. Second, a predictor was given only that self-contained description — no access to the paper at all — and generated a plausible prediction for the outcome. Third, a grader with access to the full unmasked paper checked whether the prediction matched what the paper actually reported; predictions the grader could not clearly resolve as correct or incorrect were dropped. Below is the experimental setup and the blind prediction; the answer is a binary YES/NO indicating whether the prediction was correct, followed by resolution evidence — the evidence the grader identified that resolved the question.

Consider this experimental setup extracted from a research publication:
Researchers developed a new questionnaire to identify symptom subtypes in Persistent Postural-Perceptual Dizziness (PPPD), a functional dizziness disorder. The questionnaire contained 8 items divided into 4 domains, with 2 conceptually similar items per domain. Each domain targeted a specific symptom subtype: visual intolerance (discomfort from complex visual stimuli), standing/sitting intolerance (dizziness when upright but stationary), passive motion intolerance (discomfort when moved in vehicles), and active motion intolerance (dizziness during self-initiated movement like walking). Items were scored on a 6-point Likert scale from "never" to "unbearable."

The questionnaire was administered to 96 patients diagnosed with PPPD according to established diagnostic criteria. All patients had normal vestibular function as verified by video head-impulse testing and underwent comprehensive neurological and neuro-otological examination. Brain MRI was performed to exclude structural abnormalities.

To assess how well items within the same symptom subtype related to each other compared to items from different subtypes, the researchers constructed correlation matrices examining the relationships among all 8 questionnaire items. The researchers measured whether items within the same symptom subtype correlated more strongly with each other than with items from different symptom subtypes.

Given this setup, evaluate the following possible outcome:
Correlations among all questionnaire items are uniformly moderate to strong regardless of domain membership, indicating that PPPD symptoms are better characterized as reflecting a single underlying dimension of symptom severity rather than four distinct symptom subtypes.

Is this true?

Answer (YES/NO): NO